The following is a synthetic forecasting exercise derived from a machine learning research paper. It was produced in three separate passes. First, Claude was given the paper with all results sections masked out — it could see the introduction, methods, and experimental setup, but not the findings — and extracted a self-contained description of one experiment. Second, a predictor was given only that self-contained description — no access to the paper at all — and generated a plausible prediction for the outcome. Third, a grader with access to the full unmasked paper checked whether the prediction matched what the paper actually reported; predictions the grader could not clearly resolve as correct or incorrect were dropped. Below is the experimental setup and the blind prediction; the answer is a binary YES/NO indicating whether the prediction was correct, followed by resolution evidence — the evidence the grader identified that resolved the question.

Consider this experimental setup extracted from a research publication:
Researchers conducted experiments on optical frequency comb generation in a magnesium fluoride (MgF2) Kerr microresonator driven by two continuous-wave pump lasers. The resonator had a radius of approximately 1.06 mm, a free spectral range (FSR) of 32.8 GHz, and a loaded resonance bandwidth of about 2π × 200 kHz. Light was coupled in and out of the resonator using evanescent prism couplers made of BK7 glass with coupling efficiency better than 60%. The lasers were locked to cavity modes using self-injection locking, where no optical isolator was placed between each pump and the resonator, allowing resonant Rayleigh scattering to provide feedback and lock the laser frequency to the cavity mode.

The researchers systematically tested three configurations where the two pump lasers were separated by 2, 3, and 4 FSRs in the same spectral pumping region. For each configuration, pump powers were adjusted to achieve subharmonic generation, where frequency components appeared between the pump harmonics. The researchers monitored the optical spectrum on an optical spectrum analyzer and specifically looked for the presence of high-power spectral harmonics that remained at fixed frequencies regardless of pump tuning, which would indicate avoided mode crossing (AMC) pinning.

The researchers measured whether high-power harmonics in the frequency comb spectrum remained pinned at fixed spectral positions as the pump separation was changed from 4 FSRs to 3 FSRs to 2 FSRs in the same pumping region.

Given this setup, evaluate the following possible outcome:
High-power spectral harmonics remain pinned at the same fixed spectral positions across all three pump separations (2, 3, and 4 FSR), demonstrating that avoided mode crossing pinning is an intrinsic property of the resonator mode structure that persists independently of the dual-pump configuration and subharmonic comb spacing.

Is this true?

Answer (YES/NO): NO